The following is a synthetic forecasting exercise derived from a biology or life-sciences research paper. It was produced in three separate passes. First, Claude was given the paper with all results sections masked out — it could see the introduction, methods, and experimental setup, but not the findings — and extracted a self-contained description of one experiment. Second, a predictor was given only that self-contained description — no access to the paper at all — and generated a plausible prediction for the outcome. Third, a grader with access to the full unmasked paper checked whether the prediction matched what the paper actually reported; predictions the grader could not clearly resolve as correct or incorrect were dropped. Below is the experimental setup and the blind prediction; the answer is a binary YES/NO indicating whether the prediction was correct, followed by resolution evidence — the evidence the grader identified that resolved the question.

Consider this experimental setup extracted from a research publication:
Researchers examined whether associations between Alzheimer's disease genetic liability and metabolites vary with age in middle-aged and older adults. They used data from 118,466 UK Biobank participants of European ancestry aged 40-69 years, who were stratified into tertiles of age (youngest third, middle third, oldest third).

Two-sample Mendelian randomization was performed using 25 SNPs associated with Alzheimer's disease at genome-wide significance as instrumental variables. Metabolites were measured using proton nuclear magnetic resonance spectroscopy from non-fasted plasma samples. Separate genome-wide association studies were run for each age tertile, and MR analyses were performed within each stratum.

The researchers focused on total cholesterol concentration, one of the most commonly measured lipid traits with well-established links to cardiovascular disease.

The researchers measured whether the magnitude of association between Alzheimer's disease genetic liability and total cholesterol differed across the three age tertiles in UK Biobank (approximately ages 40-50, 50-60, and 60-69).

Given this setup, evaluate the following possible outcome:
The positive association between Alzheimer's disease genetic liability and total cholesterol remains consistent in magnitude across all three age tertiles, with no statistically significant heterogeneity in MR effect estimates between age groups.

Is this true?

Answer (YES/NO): NO